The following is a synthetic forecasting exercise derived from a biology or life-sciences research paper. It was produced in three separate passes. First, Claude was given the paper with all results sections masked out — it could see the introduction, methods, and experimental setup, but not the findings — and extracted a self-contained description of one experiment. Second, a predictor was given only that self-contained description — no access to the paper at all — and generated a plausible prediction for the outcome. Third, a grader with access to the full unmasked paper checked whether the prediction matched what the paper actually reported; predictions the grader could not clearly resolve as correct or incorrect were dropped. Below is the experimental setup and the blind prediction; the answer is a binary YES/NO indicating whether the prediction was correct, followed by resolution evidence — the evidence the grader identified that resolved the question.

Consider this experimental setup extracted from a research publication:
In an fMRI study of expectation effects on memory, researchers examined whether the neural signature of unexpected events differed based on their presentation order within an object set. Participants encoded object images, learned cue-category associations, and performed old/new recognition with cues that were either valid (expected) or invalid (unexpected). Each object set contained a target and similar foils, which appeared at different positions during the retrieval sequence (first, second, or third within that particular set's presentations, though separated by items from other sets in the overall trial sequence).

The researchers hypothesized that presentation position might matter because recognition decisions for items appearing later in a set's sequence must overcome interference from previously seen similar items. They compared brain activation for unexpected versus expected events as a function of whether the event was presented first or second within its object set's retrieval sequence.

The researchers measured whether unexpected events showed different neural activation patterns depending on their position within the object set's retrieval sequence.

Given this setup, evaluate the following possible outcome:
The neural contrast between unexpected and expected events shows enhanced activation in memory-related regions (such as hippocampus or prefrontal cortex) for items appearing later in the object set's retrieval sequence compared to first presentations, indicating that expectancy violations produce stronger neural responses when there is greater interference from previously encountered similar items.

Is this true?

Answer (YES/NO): NO